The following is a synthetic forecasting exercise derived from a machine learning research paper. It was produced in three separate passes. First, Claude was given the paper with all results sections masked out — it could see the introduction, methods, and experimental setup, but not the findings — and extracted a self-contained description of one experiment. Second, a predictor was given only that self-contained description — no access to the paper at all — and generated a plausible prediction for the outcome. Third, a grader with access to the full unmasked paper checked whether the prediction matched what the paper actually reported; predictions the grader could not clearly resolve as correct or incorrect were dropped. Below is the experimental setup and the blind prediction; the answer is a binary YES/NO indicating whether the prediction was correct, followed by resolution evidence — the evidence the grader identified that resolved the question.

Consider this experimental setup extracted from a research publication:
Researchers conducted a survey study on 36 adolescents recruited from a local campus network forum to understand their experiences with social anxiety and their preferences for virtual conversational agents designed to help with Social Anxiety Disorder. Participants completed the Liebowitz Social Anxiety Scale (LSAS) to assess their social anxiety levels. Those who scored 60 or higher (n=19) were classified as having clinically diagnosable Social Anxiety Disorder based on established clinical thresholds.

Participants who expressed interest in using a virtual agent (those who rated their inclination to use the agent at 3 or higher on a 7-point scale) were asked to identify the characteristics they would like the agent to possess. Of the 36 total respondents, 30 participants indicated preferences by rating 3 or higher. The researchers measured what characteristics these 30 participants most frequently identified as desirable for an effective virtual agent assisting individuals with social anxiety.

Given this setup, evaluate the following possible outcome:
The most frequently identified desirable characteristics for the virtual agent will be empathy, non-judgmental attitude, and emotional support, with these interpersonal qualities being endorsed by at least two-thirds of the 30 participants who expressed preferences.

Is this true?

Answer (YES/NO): NO